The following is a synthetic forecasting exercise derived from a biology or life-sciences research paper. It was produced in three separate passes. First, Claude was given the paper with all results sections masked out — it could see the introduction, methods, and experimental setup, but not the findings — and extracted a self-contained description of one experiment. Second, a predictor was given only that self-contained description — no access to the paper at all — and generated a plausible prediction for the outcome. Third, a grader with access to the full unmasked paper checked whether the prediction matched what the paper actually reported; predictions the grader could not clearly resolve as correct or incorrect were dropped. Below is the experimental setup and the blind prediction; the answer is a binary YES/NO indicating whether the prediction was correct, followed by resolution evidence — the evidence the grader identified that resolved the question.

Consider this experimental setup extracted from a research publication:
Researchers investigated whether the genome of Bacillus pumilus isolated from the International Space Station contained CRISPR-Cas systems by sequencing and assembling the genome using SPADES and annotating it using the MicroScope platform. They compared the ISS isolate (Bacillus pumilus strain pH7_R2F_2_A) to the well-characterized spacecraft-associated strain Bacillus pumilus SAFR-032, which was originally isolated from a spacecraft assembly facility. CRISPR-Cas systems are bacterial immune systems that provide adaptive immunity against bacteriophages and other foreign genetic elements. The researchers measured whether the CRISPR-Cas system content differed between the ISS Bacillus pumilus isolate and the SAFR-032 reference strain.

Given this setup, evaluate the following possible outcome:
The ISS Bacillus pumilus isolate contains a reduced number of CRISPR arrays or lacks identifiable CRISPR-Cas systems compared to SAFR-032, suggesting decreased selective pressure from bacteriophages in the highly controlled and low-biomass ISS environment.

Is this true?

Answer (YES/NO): NO